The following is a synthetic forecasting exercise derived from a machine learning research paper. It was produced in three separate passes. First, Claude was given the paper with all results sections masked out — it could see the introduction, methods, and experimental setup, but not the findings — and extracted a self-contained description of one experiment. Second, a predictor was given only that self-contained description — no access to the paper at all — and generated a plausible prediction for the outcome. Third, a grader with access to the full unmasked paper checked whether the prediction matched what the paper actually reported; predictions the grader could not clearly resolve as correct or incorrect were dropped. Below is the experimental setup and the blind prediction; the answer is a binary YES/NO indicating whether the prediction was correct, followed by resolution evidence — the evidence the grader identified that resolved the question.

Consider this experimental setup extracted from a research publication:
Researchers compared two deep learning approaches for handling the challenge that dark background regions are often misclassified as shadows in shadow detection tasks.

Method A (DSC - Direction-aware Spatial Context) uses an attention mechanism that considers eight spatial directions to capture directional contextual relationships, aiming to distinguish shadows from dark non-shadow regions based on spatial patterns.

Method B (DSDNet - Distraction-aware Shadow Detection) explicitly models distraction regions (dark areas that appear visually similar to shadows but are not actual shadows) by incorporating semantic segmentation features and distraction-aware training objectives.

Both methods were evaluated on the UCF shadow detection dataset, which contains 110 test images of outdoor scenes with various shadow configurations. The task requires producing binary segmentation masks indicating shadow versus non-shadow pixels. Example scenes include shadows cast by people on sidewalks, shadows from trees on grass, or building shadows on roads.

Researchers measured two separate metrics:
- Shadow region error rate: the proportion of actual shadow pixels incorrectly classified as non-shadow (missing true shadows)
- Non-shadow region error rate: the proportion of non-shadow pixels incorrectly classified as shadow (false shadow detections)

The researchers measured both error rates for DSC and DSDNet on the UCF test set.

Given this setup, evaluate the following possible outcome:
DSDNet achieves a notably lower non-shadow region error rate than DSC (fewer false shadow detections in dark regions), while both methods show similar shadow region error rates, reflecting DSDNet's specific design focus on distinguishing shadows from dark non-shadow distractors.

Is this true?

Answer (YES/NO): NO